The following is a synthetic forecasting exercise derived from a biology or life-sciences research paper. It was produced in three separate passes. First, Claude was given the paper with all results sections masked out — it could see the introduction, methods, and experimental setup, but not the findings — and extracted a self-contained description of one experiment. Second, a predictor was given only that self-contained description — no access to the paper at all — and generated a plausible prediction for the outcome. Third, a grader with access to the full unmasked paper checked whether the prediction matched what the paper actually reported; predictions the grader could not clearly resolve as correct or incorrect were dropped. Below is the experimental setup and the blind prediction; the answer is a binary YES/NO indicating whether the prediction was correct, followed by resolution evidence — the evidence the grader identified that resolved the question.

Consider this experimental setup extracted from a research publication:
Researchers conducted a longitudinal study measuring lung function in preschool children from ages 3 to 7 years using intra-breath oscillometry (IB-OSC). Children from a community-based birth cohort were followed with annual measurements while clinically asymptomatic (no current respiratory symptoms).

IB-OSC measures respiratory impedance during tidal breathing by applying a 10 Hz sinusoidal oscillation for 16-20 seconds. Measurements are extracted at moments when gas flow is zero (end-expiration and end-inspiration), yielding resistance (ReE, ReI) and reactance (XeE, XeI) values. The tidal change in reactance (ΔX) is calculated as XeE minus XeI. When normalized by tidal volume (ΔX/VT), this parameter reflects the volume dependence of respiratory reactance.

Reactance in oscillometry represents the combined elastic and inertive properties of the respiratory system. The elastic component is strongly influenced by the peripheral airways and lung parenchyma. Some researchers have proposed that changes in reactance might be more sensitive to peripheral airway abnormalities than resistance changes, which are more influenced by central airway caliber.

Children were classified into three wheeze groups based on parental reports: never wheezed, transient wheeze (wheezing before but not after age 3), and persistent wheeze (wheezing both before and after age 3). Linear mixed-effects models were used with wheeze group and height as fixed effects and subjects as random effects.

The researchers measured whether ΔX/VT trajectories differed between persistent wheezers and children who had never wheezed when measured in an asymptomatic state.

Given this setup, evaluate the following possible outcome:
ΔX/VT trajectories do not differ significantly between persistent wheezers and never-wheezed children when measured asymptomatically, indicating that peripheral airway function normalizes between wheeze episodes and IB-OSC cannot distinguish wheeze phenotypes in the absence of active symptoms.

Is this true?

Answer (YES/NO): NO